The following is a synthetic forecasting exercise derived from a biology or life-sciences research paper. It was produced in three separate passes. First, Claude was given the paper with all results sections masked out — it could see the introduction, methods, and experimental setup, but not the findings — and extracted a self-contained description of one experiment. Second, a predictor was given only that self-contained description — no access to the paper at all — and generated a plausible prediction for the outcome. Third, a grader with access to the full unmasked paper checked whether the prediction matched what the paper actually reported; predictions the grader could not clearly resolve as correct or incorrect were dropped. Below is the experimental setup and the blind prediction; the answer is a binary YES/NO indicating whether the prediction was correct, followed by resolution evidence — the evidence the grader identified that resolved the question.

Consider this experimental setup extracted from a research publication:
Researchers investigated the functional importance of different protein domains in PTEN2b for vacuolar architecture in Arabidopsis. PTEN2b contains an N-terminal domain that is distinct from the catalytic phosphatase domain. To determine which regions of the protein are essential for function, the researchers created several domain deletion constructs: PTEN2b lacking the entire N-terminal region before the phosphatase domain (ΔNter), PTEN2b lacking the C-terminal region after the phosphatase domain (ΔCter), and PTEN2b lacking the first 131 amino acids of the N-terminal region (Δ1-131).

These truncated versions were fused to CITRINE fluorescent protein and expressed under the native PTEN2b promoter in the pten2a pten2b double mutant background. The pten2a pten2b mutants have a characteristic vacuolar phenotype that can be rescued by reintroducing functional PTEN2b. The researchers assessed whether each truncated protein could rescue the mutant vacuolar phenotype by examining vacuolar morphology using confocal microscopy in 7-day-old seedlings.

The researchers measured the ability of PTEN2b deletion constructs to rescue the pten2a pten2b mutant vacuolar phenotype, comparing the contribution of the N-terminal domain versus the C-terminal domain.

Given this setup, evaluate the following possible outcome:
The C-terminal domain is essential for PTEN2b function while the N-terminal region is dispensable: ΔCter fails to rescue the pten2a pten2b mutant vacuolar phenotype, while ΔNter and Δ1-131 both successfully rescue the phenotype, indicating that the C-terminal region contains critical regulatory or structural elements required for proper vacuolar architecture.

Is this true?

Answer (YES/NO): NO